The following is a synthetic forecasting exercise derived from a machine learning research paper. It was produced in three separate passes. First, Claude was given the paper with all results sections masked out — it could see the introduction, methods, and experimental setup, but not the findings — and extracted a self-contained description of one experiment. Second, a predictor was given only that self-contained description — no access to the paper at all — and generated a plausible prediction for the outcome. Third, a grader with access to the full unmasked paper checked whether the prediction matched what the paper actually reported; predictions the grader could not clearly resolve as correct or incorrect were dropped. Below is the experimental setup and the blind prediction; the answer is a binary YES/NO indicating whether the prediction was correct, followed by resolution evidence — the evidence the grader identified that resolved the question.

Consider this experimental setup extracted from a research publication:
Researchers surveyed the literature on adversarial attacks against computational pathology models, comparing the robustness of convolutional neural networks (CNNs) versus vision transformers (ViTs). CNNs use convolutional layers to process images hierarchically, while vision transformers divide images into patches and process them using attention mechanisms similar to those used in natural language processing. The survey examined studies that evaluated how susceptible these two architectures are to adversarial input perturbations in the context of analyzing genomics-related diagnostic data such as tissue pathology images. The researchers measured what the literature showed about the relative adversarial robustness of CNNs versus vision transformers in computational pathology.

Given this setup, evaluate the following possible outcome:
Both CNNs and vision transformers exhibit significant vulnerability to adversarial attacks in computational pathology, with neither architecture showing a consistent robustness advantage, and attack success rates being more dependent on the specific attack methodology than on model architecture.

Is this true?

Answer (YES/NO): NO